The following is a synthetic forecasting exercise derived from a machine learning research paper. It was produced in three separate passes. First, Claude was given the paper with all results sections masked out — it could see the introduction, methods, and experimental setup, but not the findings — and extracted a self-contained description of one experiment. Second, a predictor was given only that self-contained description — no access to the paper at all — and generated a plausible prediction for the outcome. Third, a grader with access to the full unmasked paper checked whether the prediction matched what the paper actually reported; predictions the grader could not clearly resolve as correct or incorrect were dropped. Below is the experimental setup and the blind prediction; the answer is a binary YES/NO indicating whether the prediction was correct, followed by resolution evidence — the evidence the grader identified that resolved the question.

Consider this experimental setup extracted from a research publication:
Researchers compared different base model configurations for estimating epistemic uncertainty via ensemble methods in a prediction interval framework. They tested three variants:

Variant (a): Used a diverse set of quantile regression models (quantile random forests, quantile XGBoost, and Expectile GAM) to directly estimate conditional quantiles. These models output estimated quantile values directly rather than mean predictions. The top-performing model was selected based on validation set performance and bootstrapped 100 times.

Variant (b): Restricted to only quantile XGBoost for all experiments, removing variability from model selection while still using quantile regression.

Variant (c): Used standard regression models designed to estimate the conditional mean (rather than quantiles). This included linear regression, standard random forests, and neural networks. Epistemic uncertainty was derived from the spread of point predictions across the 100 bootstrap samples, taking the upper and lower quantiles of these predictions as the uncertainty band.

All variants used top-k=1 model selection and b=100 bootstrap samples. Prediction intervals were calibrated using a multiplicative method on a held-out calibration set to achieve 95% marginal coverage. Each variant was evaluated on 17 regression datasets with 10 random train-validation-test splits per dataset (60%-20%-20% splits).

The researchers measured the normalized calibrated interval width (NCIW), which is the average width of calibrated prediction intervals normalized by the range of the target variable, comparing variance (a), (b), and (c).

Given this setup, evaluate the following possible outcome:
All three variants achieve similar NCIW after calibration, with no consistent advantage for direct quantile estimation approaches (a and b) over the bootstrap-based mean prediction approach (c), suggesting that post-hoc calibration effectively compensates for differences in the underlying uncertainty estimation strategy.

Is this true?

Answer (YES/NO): NO